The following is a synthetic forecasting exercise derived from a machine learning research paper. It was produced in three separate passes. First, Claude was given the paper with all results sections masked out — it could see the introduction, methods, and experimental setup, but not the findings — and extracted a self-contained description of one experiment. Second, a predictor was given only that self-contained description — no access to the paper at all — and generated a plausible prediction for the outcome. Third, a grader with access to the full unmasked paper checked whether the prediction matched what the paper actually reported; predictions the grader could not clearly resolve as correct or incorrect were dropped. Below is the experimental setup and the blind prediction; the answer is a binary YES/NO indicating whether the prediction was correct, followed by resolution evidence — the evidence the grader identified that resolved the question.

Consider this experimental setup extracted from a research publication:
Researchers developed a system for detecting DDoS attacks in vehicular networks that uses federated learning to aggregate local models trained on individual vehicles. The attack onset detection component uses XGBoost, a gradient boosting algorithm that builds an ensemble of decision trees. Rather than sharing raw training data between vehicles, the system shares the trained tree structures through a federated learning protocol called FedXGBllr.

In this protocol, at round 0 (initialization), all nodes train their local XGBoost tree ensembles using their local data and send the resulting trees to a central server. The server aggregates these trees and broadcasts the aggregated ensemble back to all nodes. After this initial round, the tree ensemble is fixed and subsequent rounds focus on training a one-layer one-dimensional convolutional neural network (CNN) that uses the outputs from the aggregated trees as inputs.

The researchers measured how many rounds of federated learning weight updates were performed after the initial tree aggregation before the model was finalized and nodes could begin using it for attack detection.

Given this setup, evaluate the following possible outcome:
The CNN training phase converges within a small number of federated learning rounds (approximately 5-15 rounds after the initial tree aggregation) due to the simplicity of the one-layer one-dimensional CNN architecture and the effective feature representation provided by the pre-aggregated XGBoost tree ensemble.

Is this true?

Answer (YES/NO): YES